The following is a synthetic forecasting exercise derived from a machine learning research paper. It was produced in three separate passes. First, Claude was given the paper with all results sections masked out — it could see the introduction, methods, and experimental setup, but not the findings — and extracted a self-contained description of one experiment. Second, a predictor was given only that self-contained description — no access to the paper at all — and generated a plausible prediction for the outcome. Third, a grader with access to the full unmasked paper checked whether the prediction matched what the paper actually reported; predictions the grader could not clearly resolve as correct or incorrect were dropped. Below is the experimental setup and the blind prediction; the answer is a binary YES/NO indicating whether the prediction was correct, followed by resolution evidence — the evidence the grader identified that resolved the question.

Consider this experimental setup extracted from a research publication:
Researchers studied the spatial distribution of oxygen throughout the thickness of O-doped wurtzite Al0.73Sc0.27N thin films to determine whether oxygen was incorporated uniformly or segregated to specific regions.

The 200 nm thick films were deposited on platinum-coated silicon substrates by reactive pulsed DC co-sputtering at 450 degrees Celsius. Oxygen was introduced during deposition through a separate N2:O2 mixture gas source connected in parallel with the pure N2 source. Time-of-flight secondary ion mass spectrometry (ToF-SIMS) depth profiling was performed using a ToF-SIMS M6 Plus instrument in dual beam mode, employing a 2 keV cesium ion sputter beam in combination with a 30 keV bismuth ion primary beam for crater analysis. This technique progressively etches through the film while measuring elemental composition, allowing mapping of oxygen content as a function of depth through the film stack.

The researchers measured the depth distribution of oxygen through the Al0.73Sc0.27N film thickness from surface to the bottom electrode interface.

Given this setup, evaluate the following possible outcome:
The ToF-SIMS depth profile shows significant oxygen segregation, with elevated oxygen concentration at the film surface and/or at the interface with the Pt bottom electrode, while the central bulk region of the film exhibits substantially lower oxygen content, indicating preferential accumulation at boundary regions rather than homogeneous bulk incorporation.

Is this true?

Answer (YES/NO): NO